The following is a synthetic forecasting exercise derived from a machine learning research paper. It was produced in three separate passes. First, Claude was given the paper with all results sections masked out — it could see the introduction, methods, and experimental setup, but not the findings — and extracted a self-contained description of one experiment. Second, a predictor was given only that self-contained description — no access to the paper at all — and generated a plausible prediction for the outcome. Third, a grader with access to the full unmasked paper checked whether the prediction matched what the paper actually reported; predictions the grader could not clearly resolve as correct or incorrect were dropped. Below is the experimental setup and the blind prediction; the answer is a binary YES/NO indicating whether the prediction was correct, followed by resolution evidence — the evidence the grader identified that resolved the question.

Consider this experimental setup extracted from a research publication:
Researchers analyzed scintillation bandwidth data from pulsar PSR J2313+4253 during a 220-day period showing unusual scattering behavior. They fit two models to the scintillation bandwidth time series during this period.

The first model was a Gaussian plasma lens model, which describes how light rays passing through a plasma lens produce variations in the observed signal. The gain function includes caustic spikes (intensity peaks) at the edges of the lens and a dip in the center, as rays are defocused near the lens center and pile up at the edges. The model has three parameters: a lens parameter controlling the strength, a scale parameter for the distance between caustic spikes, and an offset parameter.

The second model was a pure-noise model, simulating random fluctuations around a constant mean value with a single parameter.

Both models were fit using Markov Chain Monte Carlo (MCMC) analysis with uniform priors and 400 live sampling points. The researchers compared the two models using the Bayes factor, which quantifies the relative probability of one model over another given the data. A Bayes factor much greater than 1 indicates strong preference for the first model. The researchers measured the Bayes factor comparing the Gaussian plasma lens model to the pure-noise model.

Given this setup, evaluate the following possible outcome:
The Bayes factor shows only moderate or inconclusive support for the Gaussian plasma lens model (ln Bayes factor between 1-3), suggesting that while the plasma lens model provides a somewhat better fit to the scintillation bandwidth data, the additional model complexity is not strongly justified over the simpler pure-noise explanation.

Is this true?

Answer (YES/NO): NO